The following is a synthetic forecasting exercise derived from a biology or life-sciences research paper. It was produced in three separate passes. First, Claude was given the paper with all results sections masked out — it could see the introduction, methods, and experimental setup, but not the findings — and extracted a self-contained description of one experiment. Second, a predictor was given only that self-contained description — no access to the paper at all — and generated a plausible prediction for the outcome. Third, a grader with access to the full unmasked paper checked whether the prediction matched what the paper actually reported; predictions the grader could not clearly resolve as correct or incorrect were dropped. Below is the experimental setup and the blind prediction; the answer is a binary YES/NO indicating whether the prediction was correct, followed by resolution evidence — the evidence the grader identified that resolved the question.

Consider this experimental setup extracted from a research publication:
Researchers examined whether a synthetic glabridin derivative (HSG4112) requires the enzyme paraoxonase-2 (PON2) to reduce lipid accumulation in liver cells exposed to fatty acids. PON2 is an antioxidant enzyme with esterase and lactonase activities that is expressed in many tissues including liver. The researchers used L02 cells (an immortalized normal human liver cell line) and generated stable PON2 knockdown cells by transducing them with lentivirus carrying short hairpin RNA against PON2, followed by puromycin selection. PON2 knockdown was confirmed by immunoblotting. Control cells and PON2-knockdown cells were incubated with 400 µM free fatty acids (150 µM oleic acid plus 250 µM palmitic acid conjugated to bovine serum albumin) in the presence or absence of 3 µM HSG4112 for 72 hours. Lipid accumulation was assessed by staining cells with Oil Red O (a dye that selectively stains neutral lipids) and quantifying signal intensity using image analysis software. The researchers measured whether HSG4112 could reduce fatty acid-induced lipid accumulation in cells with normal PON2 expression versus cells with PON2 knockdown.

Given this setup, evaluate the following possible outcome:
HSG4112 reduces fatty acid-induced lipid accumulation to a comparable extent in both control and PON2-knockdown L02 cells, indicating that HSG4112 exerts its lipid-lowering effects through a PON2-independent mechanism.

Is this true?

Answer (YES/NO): NO